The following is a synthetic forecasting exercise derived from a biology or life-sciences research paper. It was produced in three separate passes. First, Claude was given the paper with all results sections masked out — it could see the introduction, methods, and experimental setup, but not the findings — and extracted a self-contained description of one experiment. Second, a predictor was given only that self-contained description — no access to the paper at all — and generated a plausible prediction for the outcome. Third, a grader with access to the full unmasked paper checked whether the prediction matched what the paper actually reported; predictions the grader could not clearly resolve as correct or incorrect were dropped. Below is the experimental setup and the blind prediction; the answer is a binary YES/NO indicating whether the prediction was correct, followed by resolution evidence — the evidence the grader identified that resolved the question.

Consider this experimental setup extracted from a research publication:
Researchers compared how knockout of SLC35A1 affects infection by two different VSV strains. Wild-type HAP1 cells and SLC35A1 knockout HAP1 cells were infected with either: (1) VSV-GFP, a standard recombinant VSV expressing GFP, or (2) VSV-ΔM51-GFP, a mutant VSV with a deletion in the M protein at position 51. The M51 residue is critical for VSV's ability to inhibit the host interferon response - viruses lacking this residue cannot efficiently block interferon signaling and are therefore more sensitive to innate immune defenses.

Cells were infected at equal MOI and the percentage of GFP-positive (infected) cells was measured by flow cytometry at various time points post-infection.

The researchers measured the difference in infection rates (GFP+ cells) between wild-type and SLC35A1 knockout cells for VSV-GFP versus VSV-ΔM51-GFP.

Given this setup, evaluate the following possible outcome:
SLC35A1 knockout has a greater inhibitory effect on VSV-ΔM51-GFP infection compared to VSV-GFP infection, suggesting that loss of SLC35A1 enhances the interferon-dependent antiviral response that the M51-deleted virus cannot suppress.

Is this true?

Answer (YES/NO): NO